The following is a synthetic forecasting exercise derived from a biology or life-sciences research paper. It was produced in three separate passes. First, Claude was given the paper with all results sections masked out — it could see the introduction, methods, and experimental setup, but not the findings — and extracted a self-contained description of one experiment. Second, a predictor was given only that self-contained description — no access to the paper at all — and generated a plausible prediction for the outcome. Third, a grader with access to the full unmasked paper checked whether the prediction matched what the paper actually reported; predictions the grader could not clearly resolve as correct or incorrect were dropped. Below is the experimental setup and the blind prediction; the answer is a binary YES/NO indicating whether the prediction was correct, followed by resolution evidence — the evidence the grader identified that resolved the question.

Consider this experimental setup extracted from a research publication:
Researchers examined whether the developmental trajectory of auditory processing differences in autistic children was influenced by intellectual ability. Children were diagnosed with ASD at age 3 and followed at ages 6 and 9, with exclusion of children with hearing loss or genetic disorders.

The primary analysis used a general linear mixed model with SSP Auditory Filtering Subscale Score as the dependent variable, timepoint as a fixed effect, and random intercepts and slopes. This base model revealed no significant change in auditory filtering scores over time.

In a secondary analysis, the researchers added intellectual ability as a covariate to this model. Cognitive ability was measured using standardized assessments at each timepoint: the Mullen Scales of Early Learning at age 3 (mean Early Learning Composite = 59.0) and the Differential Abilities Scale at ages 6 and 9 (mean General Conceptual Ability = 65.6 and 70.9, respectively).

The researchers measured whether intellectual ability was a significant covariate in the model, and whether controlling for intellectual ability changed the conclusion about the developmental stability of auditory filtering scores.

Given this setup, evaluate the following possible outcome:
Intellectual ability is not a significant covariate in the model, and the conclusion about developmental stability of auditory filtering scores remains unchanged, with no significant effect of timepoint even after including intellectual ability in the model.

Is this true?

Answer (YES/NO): YES